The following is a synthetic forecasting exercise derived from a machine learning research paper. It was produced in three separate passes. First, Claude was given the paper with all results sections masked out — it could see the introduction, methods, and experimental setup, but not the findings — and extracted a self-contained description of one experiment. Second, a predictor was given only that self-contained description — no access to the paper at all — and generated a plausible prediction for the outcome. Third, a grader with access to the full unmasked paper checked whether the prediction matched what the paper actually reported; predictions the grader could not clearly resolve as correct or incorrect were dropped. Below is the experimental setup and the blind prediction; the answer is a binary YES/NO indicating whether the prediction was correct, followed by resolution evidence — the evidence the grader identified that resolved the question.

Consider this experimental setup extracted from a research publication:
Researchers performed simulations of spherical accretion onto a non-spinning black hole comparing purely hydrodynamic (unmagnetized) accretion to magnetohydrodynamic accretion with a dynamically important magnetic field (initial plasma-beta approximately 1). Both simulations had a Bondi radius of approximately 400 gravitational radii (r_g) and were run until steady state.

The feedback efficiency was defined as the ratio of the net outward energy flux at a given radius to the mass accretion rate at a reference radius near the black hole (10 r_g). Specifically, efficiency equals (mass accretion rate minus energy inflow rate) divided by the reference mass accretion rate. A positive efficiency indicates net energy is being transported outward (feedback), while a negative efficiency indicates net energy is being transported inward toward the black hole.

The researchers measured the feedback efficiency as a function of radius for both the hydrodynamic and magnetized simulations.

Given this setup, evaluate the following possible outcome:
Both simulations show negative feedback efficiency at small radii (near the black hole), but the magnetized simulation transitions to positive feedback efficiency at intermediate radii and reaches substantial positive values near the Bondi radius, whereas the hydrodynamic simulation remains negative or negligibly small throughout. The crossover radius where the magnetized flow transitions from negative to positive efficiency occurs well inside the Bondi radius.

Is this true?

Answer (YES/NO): NO